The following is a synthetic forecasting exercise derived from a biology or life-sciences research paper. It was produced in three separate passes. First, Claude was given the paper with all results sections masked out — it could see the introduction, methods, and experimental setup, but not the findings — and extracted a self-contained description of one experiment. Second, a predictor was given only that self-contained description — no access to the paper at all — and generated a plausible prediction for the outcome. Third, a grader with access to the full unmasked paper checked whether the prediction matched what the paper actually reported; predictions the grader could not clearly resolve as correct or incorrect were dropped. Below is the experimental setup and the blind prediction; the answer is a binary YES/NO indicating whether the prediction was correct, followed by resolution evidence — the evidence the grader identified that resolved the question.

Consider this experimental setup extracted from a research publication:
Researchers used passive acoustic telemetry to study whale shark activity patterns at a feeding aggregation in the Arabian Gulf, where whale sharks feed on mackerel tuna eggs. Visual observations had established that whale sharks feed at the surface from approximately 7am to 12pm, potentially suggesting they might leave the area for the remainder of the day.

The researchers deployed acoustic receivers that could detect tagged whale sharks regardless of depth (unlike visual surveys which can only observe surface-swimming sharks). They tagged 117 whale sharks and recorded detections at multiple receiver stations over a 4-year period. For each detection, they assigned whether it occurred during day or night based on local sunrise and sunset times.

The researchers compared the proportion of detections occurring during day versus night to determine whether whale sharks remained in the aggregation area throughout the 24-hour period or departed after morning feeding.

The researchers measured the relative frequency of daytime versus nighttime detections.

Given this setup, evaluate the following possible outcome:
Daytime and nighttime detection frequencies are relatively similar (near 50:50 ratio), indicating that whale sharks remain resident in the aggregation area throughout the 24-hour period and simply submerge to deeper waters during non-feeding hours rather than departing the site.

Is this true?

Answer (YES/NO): YES